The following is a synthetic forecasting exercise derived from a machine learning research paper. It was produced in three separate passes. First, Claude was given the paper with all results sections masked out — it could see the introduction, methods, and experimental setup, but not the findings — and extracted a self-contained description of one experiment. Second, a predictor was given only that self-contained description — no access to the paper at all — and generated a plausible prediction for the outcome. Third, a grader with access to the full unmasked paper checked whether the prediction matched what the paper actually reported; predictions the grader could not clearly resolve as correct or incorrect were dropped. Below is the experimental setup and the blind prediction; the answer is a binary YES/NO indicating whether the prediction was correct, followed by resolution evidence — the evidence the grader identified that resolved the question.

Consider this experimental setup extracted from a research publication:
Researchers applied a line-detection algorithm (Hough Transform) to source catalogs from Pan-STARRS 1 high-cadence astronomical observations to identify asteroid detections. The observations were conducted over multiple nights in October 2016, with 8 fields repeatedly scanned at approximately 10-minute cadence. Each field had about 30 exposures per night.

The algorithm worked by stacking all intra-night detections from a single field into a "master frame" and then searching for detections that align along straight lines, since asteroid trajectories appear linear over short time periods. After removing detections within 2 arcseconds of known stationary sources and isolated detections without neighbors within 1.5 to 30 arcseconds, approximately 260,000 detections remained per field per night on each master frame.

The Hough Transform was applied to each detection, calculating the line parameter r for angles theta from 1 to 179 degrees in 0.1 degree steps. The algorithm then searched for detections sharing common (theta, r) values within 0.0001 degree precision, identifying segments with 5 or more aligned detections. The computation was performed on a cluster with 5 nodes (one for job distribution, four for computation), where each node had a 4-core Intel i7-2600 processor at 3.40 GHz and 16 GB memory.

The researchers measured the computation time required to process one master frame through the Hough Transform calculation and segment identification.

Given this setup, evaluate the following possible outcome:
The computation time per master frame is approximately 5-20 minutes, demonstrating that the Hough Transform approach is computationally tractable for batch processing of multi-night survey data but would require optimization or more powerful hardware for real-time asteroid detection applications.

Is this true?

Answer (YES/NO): NO